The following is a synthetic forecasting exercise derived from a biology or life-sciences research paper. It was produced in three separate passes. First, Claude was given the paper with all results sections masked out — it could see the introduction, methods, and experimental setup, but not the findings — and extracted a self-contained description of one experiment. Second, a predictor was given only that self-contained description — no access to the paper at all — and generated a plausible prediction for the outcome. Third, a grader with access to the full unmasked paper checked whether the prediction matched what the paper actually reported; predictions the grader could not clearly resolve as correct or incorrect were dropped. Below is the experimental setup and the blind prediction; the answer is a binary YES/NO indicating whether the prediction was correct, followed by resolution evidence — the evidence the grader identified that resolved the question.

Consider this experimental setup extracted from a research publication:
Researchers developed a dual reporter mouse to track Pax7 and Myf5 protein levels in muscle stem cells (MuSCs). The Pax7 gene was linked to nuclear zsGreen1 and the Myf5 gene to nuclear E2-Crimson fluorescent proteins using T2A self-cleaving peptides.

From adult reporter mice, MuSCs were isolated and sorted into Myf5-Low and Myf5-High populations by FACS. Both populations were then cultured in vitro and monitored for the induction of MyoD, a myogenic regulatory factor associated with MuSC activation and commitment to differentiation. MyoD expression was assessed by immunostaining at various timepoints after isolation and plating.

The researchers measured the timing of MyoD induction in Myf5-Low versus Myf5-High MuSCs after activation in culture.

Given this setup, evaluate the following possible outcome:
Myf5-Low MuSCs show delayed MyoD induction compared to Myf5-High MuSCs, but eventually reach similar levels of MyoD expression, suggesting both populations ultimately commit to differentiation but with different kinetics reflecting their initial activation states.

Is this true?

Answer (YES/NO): NO